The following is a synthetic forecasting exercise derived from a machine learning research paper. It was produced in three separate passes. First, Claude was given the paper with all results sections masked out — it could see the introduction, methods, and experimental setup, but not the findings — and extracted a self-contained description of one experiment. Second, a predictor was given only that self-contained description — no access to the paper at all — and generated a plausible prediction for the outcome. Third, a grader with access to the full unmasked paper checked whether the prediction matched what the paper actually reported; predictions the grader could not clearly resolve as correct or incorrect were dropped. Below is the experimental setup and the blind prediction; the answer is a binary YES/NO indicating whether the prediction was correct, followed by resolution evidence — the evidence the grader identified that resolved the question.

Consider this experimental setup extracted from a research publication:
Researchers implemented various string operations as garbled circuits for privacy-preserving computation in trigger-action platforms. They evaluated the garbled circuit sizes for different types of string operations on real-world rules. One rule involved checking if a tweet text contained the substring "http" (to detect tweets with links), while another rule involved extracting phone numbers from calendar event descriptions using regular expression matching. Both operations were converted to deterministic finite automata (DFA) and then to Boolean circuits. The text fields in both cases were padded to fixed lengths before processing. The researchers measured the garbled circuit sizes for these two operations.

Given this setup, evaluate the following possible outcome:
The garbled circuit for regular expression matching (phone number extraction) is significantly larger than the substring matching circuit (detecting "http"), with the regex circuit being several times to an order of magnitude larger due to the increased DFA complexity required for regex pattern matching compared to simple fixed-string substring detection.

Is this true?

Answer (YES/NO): YES